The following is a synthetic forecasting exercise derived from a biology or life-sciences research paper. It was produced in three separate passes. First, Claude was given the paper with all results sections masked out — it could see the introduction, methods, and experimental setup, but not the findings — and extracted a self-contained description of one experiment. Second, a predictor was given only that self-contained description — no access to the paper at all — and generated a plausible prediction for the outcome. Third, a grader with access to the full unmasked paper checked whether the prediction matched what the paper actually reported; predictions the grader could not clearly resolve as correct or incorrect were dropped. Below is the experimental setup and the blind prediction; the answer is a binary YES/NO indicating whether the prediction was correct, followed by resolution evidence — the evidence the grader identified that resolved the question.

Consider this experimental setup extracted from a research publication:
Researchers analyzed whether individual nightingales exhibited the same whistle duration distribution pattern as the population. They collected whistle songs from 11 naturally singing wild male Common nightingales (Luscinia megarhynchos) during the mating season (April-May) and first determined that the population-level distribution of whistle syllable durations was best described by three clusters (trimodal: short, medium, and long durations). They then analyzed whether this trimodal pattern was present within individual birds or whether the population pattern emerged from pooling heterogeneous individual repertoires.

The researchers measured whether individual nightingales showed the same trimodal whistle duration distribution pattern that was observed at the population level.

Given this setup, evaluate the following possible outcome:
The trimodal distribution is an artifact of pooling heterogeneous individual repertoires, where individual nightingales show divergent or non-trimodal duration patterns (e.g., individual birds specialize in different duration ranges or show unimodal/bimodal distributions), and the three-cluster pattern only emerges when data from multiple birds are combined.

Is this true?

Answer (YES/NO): NO